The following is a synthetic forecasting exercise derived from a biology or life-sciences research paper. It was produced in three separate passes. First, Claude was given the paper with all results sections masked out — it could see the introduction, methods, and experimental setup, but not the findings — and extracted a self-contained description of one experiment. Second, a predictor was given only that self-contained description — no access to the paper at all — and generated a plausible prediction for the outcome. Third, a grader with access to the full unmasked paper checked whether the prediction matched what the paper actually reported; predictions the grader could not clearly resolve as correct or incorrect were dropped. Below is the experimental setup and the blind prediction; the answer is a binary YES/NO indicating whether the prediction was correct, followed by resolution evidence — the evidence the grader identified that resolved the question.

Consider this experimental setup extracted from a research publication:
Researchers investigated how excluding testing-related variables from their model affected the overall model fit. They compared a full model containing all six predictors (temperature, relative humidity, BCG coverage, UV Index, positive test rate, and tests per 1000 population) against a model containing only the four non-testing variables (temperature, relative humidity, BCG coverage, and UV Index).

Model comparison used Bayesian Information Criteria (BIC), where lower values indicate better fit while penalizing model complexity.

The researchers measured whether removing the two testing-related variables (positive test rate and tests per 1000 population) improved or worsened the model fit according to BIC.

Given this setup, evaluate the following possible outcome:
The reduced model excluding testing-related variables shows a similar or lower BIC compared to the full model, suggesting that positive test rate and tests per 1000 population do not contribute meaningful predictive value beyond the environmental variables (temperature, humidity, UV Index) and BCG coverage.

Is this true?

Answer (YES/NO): NO